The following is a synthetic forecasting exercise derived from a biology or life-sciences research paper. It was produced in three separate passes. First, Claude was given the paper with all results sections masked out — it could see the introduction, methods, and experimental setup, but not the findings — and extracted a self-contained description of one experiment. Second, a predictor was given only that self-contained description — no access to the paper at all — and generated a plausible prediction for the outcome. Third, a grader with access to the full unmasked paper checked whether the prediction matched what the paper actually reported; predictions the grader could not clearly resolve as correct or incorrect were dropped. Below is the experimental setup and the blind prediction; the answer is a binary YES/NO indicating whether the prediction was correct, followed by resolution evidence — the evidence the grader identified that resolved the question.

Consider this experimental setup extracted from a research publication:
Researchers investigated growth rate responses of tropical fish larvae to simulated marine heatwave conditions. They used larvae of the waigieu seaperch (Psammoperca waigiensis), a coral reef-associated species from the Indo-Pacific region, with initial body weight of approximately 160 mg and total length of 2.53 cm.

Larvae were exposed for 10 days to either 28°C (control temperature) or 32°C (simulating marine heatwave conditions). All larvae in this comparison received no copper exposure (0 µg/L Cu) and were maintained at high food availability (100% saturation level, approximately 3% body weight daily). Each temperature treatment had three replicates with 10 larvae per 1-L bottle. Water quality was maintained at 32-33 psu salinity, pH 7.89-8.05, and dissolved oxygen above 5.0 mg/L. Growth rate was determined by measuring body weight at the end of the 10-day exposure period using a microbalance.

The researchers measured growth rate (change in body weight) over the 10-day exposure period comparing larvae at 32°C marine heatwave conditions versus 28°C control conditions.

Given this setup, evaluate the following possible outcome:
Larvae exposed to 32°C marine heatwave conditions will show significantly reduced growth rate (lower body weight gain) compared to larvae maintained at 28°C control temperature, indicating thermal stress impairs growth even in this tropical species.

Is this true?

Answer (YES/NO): YES